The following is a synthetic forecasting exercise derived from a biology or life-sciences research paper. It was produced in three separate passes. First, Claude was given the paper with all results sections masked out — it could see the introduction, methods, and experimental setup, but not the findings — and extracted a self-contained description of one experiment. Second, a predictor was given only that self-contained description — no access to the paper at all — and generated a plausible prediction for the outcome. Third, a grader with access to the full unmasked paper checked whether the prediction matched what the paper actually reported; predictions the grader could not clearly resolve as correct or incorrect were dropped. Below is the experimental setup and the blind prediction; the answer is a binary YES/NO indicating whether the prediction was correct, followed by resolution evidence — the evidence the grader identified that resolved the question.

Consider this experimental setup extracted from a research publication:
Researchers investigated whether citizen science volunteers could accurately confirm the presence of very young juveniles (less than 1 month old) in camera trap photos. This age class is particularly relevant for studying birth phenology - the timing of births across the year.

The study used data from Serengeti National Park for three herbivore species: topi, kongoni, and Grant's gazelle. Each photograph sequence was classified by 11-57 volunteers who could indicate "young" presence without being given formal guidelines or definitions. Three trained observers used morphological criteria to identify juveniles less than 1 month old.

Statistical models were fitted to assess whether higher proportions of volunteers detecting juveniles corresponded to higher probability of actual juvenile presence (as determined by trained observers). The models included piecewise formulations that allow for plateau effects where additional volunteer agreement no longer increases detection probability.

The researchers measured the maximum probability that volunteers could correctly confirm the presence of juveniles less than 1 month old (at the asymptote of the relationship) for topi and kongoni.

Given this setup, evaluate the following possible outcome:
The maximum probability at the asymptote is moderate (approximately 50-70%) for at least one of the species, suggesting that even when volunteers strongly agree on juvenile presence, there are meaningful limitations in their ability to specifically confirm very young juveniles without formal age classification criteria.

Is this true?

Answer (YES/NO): YES